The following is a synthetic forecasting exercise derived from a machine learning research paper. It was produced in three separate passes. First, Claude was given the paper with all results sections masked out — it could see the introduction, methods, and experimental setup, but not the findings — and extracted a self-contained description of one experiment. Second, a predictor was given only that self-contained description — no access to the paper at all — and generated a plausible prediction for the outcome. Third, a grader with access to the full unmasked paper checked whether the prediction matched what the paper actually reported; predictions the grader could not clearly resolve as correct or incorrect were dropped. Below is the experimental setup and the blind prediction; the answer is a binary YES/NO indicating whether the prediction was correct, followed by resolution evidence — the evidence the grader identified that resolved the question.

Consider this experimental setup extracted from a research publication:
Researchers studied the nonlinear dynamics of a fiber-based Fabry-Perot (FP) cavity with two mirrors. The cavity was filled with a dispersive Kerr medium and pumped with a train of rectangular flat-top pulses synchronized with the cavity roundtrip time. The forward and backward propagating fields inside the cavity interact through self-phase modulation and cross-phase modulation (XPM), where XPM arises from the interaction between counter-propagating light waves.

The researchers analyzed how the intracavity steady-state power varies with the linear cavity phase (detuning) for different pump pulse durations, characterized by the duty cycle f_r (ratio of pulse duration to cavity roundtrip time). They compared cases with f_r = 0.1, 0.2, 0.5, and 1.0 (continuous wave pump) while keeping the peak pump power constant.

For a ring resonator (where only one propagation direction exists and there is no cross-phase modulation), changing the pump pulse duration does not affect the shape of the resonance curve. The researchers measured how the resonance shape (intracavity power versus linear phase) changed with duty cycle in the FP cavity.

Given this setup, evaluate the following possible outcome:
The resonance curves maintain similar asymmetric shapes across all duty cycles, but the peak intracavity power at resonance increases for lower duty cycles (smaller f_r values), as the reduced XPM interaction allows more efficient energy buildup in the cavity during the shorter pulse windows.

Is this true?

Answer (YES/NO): NO